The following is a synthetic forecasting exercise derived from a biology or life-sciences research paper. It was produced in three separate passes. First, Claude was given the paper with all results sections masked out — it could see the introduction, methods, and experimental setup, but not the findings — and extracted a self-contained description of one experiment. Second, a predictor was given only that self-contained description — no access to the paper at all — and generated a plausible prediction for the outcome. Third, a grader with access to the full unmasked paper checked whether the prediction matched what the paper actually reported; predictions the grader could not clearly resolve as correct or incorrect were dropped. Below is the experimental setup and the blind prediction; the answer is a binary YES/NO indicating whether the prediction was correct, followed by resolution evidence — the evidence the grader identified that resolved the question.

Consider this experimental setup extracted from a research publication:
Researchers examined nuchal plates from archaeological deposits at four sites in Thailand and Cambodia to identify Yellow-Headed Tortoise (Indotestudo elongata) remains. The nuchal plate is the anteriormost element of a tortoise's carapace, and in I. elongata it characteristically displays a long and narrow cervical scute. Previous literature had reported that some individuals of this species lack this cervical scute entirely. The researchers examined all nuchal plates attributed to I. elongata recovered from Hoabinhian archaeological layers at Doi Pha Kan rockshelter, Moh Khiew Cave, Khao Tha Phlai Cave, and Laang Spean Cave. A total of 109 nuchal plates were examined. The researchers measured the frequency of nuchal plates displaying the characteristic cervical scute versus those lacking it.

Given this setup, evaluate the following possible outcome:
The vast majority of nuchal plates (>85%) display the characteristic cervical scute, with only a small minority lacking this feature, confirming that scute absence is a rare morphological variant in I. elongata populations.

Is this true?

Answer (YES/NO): YES